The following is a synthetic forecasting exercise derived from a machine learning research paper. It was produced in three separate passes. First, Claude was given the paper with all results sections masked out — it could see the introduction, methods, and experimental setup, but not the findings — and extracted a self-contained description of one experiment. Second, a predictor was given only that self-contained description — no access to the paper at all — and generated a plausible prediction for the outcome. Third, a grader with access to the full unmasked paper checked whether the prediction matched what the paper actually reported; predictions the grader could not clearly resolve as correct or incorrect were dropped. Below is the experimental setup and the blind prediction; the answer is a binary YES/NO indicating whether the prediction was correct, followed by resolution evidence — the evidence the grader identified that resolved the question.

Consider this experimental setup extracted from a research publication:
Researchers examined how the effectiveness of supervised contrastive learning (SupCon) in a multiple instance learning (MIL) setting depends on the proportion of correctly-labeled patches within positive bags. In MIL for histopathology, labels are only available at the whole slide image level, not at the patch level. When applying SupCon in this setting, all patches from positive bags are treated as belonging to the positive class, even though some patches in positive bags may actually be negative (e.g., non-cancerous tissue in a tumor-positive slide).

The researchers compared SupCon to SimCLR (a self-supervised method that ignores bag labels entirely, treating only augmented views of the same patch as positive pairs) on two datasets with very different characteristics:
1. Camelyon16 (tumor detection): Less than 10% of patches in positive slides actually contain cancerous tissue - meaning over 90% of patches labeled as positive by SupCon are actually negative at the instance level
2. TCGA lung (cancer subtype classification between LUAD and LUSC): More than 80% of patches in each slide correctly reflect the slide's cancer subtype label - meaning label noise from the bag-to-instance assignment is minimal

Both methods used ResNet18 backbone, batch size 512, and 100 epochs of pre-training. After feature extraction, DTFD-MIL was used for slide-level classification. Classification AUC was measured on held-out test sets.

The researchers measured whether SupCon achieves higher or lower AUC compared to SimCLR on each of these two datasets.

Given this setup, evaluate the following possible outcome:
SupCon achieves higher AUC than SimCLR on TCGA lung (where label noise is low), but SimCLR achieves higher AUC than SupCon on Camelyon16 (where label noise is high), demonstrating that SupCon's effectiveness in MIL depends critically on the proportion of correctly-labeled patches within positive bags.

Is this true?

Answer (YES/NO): YES